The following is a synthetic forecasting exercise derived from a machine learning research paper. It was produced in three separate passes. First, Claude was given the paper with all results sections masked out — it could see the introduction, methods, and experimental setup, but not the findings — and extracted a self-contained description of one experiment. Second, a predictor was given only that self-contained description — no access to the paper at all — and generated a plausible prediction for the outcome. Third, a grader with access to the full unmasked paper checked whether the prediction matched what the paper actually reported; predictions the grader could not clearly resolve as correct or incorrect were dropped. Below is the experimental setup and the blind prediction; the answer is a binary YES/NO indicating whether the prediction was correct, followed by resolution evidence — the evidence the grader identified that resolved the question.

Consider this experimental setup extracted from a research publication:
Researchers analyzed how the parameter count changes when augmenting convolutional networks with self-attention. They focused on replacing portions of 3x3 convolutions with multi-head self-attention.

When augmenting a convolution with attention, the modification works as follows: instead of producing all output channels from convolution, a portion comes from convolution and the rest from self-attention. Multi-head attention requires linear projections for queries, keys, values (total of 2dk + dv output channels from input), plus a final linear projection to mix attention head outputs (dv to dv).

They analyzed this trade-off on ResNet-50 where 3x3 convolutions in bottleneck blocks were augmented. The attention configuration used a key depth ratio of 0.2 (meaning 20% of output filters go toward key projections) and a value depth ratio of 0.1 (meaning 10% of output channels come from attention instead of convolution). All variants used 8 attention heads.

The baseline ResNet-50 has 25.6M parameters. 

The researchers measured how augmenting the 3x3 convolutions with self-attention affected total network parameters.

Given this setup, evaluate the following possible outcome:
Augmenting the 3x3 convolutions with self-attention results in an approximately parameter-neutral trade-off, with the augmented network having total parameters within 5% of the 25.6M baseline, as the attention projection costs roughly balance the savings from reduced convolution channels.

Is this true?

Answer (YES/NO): YES